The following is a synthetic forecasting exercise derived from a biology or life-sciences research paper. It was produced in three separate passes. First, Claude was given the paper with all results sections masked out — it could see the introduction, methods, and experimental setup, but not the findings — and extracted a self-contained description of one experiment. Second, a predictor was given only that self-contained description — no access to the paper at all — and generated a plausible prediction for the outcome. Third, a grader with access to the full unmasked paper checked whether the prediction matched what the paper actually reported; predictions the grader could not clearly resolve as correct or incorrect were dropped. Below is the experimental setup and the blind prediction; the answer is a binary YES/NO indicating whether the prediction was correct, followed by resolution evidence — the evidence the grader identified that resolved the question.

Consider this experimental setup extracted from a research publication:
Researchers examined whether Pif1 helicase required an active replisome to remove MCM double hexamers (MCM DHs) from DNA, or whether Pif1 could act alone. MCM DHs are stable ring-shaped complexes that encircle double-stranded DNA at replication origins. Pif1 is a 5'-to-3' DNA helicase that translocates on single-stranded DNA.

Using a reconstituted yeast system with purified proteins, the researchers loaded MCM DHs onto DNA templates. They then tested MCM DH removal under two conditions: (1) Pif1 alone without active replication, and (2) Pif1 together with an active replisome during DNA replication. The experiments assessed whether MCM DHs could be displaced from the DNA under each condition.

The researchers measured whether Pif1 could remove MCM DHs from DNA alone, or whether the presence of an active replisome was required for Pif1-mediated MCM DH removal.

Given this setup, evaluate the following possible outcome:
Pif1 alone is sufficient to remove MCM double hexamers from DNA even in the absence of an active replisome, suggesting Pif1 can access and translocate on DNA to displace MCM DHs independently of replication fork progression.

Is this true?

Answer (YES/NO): NO